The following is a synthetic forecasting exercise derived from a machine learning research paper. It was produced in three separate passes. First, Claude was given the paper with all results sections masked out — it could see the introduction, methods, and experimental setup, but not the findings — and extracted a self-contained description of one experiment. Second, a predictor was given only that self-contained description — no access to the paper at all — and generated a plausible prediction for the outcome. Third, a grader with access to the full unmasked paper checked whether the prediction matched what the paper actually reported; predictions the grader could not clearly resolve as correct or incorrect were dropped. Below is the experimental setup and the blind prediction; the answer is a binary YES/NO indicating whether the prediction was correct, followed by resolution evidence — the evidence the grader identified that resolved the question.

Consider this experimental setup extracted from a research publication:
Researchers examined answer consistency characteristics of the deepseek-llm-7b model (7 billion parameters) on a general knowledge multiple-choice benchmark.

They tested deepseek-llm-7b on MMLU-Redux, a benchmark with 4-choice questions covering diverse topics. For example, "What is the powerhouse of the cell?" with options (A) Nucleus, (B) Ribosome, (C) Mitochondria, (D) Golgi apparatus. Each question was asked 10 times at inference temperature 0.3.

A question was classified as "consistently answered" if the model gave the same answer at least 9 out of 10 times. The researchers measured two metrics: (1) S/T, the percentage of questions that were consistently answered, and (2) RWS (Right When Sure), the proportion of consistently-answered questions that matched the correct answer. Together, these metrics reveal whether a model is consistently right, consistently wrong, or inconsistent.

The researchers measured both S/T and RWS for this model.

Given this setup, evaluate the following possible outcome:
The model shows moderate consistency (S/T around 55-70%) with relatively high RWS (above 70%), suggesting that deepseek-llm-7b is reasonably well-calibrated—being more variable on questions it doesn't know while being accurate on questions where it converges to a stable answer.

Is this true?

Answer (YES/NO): NO